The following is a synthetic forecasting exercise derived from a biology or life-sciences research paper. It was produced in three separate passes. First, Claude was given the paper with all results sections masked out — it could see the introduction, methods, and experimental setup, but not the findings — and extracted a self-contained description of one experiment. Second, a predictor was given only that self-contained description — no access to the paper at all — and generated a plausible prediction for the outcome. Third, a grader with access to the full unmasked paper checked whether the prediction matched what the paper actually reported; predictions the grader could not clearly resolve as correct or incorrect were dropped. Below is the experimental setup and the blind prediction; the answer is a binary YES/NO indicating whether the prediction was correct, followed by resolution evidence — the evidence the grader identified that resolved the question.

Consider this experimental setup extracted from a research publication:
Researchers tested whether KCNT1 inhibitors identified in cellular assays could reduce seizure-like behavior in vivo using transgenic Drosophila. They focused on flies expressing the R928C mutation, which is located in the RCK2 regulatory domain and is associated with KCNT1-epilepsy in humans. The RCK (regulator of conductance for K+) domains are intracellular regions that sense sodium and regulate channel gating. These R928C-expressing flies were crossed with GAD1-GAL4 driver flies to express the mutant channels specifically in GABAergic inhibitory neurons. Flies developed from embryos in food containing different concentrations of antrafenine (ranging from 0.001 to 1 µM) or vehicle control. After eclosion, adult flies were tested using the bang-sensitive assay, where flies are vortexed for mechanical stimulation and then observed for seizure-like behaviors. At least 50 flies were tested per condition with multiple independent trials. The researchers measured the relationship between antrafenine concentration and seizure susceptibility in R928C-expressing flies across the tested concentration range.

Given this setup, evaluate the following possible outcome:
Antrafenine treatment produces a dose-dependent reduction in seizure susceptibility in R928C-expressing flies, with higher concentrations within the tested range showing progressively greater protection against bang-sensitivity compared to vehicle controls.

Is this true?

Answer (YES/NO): YES